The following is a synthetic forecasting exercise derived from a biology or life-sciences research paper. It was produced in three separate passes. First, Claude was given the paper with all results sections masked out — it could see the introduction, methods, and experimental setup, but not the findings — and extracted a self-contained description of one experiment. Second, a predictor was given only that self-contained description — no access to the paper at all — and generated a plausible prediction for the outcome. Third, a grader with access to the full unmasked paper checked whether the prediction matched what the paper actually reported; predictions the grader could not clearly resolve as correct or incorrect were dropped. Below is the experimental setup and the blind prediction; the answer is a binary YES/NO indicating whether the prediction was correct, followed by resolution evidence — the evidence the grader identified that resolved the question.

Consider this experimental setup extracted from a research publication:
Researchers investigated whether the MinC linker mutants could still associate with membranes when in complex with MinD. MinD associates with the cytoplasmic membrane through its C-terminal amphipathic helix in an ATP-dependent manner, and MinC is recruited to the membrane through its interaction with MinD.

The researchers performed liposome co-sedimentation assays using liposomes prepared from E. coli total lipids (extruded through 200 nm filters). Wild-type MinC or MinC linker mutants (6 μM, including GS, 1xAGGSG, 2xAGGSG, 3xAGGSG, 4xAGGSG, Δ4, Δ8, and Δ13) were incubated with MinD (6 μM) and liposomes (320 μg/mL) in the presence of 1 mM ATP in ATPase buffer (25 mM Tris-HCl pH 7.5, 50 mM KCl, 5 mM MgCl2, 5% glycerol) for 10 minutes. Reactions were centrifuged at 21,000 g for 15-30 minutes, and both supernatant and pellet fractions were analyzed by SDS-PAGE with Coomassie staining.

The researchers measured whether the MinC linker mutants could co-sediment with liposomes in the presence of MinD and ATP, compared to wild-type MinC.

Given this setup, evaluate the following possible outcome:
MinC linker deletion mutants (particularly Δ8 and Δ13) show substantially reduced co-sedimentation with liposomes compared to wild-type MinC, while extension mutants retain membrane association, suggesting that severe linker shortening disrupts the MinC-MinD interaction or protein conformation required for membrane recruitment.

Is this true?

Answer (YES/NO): NO